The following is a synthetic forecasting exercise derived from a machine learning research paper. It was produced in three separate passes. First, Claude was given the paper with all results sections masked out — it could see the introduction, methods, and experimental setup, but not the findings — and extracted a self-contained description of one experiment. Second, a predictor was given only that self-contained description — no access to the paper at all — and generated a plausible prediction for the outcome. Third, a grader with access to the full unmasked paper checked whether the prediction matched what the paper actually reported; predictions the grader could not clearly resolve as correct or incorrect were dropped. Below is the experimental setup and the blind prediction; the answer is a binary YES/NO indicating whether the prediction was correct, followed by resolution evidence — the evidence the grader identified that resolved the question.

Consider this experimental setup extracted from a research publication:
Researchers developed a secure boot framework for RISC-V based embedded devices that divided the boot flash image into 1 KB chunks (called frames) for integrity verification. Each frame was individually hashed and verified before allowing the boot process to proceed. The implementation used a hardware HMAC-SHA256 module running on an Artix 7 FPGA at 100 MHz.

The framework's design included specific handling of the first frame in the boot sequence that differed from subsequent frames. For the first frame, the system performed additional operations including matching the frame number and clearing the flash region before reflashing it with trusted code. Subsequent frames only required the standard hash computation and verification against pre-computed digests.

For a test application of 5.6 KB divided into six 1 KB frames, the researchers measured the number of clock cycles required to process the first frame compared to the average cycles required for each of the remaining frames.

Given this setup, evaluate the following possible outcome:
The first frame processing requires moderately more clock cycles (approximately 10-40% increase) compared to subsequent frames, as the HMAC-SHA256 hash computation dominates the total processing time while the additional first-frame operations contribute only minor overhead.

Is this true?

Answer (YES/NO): NO